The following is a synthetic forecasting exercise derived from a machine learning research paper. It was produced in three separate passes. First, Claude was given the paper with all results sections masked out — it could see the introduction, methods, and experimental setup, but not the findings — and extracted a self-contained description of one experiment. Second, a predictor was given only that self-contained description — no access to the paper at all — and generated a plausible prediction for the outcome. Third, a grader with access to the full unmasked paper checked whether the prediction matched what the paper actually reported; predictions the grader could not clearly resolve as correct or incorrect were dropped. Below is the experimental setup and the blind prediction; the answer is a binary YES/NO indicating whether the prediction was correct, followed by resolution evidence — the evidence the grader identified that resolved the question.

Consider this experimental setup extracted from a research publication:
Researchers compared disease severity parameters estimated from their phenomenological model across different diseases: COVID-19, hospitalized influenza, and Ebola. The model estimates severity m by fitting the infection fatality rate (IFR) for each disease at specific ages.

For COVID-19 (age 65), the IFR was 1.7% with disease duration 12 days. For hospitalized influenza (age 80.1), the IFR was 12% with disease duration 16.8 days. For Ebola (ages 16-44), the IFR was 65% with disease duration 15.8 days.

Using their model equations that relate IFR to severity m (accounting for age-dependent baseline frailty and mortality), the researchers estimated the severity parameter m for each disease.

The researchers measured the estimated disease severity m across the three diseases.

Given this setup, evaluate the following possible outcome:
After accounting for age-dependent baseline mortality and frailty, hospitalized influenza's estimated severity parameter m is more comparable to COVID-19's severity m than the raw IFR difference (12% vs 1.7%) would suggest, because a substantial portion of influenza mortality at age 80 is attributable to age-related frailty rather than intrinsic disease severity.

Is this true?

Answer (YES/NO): YES